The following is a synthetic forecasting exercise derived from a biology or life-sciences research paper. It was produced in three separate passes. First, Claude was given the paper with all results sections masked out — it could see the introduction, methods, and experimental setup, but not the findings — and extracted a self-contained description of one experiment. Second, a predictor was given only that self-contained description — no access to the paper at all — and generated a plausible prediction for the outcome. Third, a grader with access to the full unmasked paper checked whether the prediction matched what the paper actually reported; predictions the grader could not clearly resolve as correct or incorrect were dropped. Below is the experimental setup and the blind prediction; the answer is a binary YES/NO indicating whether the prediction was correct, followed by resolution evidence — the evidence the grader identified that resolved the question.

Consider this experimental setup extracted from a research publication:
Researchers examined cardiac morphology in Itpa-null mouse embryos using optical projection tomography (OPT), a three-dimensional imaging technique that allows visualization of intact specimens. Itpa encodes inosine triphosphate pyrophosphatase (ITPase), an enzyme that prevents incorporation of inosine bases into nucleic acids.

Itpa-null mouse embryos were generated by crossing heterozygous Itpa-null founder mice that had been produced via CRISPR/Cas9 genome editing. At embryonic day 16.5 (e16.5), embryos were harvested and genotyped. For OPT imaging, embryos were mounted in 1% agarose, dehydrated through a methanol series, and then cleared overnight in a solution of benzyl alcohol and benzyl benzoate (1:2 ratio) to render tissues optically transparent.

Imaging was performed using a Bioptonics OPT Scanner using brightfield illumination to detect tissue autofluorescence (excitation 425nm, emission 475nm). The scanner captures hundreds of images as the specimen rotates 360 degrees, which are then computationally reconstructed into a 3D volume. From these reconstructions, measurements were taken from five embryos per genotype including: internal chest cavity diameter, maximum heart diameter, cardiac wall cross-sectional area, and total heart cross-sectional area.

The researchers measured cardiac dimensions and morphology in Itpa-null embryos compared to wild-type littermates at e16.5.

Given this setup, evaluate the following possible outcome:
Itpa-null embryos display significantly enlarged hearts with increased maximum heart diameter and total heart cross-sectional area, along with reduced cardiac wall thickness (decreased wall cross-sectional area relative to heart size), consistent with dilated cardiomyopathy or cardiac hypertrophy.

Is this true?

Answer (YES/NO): NO